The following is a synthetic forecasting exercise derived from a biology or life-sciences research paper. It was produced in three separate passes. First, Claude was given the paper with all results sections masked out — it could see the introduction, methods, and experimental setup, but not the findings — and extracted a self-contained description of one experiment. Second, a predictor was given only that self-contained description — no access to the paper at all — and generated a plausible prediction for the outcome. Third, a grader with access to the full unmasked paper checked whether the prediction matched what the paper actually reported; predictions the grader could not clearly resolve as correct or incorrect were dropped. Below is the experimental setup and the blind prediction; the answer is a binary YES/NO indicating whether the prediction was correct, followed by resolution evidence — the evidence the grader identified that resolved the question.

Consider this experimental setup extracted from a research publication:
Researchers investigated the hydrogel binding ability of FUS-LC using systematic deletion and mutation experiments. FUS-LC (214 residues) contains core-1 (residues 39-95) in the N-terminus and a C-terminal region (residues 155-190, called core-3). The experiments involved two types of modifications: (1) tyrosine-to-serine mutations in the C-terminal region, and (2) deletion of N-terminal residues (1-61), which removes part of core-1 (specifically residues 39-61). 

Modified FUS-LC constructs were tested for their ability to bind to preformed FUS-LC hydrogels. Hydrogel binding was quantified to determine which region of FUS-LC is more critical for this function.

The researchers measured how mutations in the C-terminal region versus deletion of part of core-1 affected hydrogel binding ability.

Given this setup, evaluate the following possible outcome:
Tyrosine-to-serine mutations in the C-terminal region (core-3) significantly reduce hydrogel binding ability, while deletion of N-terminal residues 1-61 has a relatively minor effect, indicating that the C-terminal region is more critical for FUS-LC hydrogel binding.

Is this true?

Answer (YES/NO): YES